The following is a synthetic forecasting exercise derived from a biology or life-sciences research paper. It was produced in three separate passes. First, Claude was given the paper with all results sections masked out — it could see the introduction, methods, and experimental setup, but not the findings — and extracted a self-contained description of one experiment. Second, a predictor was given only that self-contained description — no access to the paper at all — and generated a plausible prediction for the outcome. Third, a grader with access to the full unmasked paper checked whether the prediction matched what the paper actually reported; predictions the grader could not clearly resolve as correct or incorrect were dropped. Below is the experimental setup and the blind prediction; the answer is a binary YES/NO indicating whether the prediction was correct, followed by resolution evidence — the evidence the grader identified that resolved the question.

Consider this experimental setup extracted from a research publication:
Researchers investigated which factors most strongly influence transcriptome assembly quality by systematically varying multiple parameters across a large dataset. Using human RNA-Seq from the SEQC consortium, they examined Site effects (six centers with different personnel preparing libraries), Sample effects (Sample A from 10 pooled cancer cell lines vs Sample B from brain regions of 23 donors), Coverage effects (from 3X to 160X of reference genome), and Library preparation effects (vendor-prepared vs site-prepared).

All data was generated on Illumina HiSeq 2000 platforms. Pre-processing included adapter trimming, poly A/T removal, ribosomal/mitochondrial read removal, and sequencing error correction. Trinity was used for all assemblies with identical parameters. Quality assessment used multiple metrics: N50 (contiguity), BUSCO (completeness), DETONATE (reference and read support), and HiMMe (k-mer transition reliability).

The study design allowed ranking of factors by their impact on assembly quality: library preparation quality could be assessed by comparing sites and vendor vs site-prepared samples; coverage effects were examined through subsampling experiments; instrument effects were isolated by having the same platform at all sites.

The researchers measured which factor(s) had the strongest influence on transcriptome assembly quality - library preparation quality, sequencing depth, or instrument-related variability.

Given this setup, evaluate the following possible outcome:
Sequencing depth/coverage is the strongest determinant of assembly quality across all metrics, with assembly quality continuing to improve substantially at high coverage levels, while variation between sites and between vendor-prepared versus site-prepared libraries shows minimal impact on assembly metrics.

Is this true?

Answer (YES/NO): NO